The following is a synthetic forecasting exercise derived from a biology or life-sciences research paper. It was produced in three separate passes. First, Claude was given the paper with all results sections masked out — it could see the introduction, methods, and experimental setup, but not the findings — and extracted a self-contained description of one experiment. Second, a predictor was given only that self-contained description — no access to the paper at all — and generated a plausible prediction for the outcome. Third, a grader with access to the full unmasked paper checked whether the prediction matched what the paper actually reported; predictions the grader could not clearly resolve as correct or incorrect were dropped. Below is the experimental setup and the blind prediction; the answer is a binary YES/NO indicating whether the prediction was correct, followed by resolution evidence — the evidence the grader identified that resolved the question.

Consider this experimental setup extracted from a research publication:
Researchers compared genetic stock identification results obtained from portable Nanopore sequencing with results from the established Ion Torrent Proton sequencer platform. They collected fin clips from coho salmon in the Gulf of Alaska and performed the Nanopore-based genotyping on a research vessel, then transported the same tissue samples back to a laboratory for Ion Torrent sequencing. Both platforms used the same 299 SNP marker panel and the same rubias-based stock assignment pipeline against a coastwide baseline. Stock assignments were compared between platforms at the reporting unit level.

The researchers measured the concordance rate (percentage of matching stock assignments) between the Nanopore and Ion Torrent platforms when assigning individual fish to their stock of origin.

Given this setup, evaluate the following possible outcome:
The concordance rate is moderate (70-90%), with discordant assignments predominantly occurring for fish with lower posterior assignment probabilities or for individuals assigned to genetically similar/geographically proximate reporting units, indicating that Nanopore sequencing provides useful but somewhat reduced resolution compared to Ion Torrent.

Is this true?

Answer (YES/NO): NO